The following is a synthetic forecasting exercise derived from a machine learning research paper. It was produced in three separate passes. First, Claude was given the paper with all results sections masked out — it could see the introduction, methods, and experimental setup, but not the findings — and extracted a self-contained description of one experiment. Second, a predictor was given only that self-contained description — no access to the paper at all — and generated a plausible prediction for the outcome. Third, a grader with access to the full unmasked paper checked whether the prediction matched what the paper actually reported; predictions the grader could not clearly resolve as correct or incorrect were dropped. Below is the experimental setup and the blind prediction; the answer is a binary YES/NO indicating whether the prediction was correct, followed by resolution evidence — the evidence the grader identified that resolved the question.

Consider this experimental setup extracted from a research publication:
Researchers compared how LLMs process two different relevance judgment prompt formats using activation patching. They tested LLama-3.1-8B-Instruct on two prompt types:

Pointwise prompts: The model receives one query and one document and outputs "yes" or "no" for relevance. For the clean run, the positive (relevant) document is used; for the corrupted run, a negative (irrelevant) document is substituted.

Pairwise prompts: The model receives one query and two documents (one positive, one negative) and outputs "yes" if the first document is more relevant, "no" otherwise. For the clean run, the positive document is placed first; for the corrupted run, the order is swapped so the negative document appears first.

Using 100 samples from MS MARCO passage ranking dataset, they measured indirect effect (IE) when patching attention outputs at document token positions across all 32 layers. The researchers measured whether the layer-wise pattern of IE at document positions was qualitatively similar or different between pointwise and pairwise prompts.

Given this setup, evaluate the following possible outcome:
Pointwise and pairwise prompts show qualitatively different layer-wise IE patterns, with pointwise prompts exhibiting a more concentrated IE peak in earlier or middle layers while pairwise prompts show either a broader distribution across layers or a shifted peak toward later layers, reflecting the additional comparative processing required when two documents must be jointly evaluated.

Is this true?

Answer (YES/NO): NO